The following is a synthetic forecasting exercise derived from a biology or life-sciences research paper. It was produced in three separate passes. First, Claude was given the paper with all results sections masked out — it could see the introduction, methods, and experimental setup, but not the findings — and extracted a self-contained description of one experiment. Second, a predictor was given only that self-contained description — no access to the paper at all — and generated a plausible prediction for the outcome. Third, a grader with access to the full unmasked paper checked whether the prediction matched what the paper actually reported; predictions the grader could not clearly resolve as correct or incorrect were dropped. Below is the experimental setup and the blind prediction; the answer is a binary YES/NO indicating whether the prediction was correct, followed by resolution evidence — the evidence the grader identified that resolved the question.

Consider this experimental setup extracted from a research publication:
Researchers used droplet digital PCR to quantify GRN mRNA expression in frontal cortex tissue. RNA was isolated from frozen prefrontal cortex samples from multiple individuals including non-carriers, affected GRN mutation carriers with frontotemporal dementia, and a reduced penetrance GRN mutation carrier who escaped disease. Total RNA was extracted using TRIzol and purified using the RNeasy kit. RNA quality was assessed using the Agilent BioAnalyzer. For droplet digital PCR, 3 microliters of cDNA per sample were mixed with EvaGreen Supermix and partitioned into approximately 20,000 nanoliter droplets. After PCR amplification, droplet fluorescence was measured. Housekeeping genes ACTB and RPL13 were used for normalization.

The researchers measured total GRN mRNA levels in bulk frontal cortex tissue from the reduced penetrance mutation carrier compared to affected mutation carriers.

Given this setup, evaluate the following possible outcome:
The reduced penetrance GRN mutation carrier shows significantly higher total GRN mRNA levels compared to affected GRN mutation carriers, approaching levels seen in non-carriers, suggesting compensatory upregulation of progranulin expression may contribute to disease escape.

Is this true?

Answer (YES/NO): YES